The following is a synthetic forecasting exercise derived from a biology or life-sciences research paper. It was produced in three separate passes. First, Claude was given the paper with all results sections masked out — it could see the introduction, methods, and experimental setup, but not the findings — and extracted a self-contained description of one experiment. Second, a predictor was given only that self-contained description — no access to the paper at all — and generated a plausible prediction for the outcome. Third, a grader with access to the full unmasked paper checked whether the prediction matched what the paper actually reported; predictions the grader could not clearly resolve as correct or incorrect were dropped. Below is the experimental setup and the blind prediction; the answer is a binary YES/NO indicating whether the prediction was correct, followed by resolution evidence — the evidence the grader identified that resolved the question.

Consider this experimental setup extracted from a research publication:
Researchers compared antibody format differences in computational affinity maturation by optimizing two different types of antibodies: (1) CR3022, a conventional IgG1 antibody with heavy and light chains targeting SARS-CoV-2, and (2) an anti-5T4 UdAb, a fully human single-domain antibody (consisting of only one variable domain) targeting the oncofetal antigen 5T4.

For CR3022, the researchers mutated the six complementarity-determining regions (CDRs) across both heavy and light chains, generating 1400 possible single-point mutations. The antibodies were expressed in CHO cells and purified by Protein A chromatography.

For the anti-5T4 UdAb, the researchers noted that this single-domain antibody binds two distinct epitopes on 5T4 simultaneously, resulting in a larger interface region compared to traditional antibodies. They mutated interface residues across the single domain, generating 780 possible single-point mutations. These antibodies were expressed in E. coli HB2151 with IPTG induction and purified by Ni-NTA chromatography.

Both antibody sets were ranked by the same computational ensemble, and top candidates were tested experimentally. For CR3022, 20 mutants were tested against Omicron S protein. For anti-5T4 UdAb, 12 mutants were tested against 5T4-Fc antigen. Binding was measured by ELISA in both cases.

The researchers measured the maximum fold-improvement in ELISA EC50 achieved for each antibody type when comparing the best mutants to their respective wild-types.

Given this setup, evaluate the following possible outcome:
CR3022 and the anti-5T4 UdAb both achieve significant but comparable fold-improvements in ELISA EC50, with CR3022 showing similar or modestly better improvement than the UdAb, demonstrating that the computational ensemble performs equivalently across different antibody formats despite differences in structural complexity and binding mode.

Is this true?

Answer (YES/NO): NO